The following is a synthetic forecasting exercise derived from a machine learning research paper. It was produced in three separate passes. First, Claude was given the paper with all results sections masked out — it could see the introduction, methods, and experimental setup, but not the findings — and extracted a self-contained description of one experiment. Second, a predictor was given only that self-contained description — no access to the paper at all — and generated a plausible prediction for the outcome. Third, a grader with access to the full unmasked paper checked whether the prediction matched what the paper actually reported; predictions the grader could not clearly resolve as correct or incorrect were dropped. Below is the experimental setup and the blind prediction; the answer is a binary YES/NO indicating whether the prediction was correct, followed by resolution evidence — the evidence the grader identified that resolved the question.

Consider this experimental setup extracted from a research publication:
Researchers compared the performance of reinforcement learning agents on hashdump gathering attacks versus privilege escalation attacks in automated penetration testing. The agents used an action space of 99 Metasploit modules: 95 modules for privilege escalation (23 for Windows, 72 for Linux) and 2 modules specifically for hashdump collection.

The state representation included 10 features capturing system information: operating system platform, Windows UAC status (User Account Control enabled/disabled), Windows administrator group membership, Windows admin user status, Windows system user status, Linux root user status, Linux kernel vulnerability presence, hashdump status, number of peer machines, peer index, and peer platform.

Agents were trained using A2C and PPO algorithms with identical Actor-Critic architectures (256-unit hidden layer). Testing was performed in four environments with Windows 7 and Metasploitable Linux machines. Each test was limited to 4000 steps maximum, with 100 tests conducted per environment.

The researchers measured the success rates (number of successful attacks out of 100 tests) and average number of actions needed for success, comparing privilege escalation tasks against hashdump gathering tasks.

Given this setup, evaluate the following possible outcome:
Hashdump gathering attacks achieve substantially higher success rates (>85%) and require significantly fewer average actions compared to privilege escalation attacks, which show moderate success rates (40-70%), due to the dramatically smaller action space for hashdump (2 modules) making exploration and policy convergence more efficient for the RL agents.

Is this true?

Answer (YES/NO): NO